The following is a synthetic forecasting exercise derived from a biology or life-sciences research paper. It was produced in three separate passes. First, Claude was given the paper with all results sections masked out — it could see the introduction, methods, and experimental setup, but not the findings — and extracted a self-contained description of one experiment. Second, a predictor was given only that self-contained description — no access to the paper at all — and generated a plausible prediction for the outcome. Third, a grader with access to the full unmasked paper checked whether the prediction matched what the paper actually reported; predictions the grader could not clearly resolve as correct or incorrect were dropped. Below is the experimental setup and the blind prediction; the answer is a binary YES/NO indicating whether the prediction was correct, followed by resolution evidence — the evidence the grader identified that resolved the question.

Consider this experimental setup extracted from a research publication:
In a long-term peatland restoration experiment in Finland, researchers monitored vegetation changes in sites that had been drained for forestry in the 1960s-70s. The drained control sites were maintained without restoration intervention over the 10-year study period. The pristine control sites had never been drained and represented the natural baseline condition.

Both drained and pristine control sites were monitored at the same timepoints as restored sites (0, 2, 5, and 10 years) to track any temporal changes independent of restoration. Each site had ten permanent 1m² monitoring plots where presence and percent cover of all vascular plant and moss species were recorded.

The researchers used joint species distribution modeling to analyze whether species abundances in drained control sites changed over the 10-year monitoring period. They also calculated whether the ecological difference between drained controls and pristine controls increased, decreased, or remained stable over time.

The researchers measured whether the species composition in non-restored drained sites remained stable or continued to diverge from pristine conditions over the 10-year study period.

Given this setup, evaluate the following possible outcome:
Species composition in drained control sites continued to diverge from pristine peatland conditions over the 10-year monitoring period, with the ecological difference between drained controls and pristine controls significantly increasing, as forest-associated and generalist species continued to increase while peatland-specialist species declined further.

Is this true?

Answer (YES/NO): YES